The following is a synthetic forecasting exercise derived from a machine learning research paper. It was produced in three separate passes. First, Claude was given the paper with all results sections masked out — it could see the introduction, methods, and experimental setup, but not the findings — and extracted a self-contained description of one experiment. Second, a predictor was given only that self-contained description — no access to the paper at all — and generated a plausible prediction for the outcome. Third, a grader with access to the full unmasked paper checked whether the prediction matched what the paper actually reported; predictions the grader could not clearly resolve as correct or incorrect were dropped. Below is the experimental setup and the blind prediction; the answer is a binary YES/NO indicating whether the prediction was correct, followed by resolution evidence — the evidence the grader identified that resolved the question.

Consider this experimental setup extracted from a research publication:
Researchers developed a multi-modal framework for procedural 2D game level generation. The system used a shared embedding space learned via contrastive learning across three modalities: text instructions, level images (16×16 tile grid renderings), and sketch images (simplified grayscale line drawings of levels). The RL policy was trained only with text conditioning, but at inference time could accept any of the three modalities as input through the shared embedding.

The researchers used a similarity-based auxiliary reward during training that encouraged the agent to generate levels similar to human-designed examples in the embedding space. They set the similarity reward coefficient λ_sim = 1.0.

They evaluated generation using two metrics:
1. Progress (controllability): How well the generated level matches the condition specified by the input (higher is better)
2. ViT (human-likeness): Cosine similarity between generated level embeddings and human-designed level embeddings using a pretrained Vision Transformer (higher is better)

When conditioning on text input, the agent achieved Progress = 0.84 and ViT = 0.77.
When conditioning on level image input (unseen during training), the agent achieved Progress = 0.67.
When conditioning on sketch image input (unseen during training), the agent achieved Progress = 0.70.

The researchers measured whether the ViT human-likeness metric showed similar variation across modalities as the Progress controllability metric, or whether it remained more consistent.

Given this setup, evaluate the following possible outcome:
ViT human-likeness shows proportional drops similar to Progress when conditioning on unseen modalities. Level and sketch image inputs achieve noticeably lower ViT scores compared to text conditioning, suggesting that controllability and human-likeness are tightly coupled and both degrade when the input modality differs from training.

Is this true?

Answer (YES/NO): NO